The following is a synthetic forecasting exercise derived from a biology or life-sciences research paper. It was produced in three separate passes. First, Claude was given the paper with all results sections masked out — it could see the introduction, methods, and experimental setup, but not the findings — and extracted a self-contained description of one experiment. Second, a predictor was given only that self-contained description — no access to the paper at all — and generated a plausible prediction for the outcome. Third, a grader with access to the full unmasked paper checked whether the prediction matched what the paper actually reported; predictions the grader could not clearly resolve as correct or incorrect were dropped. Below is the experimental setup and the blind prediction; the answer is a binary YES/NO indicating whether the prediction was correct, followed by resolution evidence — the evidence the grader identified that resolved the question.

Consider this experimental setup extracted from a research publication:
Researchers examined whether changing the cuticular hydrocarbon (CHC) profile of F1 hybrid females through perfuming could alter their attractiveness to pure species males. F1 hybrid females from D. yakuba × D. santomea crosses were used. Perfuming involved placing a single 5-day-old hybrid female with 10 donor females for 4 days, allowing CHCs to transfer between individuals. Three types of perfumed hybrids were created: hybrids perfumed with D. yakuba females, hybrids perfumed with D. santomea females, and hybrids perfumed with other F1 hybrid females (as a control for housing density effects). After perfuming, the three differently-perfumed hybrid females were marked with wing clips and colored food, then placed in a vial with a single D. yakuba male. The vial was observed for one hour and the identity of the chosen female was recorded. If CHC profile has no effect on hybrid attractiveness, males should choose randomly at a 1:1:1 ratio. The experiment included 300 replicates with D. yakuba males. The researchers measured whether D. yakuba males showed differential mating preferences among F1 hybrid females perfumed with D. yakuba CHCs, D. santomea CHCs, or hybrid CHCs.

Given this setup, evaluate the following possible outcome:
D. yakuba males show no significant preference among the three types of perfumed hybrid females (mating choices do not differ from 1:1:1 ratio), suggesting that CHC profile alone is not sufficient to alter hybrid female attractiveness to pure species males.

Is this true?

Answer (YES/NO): NO